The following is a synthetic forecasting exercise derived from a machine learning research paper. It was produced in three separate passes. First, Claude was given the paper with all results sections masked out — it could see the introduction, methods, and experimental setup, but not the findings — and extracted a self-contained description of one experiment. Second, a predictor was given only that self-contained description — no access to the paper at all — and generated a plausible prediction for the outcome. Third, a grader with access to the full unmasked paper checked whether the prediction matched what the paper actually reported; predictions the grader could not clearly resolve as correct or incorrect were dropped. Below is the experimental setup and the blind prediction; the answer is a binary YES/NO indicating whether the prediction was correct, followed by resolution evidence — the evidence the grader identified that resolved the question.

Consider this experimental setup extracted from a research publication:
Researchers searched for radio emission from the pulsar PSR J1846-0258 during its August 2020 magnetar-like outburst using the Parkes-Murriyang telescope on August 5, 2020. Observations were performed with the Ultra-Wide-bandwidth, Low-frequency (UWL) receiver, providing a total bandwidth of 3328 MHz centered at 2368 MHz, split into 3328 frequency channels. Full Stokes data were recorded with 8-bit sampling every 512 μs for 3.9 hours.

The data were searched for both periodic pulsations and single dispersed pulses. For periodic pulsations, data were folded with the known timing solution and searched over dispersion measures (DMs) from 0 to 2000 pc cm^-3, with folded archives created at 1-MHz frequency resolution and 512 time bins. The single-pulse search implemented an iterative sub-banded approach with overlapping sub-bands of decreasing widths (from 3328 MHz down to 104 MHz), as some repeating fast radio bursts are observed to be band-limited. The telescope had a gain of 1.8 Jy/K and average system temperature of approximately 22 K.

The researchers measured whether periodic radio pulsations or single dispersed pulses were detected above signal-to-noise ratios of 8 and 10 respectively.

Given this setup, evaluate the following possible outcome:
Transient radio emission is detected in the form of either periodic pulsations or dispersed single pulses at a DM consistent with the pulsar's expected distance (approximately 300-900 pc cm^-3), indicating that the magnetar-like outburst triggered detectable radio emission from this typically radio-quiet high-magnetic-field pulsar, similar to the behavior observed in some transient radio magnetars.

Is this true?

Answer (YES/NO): NO